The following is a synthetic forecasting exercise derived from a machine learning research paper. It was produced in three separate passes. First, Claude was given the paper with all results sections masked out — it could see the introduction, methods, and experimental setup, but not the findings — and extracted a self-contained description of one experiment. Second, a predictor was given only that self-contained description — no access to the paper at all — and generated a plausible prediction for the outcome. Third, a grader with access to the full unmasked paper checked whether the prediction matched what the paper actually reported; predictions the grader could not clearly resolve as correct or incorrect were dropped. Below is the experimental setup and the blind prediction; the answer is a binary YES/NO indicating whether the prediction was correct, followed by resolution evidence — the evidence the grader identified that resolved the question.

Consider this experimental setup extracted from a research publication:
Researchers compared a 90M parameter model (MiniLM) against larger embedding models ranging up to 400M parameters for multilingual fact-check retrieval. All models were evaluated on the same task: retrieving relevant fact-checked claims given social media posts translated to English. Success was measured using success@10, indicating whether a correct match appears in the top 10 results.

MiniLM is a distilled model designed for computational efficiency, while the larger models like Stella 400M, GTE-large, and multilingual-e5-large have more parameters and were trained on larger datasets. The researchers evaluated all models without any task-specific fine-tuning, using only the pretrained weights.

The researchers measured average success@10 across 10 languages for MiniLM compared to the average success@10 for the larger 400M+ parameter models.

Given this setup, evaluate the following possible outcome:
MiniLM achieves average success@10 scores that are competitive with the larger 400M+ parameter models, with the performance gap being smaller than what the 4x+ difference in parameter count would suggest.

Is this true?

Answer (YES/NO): YES